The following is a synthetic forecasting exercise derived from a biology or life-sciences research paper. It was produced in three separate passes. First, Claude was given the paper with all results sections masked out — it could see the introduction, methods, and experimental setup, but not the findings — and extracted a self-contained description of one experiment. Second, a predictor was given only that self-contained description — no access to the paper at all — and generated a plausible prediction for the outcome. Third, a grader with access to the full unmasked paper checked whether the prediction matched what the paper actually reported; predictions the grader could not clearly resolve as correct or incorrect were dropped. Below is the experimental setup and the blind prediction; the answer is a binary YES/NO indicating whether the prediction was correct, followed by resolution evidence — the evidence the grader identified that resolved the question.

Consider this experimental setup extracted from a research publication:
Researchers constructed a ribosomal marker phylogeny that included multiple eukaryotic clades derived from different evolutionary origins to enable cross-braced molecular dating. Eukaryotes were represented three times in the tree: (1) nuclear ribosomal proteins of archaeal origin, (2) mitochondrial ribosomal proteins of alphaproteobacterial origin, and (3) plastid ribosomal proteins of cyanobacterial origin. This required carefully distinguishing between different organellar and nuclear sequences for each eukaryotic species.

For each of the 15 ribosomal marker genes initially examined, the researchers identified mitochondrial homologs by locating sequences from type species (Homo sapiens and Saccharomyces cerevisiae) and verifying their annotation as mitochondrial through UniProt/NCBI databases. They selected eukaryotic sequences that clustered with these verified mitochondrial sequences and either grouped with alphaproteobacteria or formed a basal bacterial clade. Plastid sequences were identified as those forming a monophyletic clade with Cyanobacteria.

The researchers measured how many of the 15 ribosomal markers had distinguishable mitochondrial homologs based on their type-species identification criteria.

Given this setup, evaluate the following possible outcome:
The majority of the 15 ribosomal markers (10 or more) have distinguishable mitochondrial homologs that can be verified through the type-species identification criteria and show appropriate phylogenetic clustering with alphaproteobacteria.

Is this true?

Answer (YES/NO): YES